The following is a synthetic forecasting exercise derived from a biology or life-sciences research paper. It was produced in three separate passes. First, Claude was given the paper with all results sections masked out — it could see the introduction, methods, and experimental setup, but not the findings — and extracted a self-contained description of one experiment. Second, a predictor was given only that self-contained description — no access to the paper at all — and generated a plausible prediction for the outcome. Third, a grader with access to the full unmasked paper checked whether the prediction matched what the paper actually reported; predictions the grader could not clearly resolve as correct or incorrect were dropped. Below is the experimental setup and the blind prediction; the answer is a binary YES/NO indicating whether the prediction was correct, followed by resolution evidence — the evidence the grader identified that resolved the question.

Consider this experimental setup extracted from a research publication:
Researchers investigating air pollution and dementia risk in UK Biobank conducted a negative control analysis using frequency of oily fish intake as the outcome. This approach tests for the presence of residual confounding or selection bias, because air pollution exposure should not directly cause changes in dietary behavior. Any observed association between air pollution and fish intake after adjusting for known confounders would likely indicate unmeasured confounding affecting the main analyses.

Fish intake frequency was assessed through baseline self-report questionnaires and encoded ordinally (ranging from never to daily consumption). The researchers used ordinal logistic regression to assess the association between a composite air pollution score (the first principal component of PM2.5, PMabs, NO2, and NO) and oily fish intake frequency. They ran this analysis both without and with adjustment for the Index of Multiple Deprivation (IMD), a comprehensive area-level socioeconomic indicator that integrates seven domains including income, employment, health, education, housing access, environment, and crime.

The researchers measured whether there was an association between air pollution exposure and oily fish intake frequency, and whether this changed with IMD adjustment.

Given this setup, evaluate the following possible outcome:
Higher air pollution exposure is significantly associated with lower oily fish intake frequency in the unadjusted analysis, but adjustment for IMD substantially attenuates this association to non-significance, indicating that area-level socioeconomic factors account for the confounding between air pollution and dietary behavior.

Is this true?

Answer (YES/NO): NO